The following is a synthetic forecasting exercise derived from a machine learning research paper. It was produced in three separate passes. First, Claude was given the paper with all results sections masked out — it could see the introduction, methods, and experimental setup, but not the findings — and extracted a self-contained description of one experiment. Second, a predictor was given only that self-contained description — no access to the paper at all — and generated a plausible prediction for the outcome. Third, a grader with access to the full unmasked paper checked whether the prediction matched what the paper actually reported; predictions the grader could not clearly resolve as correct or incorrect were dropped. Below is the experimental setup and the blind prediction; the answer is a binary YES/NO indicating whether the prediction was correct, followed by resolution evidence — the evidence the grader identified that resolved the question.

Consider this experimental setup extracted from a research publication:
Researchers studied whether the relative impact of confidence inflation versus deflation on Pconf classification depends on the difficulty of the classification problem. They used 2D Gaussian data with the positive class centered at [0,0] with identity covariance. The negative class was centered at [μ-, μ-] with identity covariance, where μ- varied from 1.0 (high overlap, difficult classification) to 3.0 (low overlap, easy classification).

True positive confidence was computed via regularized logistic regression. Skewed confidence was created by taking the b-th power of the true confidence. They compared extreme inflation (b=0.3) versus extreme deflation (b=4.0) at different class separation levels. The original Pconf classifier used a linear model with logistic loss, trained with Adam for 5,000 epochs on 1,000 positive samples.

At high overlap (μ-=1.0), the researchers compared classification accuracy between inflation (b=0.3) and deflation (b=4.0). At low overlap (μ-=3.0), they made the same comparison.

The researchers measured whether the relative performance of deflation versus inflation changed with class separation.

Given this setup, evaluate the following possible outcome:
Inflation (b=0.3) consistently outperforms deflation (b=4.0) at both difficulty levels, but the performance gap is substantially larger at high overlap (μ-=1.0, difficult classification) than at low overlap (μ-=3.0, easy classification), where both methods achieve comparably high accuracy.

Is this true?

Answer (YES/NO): NO